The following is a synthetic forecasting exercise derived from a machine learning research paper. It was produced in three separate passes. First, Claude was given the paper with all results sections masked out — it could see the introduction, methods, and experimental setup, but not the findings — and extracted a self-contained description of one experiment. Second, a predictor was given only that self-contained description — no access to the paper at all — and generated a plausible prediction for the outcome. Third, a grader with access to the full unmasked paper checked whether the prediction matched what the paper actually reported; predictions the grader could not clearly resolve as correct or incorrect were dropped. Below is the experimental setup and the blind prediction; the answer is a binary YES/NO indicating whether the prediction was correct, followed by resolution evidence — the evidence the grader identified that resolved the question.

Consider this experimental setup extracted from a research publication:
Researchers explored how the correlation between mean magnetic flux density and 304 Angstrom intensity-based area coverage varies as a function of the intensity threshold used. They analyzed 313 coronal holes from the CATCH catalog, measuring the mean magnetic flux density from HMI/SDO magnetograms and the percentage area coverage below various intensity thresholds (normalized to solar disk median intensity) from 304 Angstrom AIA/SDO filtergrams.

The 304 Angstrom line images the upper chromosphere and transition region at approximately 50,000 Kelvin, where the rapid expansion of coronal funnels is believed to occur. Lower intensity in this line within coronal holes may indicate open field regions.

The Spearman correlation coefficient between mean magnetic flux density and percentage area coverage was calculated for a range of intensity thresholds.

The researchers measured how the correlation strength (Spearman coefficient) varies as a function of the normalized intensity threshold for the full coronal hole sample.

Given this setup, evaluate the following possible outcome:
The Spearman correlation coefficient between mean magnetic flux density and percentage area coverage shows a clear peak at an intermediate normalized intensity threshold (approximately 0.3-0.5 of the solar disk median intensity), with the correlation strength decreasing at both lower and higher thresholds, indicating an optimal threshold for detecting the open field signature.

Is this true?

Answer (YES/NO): NO